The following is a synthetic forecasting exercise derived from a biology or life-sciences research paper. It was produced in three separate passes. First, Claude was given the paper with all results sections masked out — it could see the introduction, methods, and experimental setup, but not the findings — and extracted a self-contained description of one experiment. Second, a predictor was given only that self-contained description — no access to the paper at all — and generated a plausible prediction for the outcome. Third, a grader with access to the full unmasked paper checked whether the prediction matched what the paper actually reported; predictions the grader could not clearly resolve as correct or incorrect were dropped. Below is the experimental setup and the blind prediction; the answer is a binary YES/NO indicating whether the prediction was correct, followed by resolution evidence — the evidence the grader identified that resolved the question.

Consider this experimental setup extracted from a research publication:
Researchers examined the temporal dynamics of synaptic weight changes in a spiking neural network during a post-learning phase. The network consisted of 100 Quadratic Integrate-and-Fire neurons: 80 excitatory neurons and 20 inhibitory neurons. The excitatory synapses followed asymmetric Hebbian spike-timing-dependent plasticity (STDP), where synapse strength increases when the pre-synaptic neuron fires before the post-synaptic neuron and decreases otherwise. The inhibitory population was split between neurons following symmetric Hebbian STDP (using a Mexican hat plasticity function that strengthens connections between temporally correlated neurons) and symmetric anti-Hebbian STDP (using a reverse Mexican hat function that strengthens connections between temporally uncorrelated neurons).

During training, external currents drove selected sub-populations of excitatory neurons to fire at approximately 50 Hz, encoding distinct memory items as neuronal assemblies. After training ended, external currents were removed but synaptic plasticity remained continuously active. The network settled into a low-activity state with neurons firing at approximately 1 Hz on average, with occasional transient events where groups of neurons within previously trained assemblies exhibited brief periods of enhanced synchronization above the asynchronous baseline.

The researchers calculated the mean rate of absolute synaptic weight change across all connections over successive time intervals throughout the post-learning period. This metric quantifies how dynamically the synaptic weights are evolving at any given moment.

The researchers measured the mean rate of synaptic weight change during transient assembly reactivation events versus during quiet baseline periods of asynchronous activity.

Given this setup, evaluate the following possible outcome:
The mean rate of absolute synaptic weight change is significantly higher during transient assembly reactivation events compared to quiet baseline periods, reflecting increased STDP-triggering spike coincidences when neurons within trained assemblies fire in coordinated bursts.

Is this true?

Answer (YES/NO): YES